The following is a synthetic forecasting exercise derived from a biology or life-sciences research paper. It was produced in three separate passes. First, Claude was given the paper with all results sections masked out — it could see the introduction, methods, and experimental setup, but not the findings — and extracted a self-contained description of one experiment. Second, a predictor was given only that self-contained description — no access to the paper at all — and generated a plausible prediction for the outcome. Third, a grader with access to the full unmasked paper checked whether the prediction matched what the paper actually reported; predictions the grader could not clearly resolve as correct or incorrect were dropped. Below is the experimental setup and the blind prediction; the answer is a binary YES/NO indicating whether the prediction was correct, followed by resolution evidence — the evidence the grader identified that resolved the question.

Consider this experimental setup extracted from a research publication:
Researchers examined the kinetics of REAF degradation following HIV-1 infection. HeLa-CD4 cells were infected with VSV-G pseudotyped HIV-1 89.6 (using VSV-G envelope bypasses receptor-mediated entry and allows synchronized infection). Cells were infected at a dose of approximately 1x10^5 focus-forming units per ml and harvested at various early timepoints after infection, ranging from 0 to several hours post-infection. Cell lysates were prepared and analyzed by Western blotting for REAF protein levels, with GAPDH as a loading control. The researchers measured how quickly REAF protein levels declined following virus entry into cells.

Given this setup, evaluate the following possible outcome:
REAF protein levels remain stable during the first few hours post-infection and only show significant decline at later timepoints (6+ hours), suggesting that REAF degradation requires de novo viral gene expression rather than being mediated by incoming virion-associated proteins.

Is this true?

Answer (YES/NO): NO